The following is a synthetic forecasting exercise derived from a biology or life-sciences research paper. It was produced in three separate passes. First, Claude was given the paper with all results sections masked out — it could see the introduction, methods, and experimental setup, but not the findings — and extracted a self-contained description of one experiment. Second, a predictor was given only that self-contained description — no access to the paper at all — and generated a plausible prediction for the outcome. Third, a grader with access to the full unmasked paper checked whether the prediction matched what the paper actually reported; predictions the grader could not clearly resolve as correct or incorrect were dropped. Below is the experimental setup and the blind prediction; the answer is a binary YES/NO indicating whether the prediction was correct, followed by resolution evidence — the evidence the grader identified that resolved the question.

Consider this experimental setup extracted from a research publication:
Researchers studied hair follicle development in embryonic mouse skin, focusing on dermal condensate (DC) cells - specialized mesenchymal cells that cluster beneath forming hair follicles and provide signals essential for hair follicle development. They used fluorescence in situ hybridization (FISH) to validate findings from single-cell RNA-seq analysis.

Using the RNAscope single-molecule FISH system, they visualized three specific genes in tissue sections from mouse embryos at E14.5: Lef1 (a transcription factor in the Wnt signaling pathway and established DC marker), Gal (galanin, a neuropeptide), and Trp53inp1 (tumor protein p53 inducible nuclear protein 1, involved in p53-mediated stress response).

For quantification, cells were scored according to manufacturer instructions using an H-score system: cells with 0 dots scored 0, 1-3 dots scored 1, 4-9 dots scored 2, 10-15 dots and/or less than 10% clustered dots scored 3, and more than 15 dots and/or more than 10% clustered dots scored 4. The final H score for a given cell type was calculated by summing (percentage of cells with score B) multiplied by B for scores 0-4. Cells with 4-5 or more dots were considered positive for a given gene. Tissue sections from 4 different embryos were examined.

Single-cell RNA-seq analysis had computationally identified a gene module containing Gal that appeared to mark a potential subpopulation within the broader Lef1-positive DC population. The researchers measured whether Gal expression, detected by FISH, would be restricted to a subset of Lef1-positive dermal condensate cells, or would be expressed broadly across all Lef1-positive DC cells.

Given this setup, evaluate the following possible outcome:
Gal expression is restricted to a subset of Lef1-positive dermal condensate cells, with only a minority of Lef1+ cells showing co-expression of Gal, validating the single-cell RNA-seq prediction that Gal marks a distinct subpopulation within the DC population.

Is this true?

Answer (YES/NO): YES